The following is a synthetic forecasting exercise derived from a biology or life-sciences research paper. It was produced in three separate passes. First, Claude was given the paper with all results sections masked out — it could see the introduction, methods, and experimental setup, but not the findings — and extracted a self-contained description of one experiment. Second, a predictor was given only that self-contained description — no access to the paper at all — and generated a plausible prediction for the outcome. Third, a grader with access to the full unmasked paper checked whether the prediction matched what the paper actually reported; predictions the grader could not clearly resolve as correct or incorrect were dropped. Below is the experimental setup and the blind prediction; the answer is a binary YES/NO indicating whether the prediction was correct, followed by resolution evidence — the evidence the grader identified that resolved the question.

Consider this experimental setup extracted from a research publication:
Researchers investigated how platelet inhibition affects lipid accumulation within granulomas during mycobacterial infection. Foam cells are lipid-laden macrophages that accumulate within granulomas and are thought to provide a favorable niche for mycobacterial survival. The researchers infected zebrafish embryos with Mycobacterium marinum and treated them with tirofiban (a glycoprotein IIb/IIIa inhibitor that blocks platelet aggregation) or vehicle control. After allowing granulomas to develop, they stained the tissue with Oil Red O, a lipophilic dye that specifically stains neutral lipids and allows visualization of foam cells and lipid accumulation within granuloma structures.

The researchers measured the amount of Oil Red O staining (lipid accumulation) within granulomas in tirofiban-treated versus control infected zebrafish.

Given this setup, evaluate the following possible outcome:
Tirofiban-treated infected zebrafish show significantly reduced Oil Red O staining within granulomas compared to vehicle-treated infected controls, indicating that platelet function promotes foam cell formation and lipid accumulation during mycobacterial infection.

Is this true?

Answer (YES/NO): YES